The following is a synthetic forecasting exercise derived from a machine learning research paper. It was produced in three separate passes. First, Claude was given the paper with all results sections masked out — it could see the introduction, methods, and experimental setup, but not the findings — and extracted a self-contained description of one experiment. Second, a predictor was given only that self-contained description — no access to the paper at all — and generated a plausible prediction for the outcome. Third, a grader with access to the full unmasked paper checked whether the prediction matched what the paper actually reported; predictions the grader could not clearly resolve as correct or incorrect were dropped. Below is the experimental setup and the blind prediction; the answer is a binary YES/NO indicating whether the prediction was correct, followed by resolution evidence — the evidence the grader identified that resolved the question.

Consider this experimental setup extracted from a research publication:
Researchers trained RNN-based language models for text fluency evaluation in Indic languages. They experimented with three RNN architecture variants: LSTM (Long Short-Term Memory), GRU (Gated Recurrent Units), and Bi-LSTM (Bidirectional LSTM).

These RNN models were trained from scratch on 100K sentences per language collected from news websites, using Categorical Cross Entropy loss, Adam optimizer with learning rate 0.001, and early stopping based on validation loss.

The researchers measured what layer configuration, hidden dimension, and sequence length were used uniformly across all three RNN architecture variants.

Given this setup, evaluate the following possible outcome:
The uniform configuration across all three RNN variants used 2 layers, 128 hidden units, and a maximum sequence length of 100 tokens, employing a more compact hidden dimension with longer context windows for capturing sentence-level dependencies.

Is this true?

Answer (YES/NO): NO